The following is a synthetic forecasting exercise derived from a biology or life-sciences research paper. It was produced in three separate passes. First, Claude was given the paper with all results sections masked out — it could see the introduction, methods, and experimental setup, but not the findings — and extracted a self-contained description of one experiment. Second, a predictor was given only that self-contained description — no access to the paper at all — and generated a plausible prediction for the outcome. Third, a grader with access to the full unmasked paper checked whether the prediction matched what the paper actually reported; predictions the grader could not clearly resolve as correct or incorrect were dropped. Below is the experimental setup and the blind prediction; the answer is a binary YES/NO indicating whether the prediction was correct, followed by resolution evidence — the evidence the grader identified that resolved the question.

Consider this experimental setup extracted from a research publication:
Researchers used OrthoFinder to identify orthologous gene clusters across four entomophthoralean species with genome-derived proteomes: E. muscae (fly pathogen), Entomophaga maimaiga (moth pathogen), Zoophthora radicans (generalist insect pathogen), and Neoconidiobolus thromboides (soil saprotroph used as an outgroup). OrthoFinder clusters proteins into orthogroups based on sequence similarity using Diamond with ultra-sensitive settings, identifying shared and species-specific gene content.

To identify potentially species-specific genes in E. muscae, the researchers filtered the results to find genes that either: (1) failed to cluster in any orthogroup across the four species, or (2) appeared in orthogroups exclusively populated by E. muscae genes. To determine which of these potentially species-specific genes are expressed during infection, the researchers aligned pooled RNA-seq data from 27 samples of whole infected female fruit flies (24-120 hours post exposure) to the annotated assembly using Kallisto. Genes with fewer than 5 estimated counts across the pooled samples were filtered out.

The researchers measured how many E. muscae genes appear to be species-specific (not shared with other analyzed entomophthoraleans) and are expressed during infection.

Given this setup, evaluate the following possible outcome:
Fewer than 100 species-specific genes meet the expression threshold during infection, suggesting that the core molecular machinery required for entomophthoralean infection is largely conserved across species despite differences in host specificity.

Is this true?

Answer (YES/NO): NO